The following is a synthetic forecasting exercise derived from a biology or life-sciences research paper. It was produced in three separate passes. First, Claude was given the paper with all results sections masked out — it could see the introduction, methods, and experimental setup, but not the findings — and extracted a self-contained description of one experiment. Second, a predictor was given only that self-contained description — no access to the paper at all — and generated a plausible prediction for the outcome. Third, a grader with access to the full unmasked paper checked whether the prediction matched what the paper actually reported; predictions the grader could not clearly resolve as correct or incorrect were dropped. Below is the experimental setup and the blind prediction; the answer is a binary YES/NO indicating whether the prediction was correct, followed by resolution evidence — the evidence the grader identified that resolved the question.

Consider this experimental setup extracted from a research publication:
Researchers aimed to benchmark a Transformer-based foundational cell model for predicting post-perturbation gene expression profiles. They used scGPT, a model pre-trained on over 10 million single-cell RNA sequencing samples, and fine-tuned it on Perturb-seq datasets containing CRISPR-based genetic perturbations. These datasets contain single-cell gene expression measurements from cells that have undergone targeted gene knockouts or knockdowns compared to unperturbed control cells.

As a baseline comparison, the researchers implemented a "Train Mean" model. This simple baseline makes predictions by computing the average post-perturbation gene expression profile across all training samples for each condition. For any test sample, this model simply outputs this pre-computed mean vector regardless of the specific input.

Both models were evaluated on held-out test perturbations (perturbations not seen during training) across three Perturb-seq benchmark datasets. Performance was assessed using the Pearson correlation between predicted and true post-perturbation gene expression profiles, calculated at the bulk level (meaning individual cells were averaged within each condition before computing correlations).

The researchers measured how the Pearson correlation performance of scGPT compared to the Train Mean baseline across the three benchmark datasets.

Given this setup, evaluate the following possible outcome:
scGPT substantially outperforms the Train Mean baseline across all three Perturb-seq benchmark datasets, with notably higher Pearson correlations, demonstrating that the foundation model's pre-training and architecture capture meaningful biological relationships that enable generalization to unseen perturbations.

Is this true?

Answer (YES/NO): NO